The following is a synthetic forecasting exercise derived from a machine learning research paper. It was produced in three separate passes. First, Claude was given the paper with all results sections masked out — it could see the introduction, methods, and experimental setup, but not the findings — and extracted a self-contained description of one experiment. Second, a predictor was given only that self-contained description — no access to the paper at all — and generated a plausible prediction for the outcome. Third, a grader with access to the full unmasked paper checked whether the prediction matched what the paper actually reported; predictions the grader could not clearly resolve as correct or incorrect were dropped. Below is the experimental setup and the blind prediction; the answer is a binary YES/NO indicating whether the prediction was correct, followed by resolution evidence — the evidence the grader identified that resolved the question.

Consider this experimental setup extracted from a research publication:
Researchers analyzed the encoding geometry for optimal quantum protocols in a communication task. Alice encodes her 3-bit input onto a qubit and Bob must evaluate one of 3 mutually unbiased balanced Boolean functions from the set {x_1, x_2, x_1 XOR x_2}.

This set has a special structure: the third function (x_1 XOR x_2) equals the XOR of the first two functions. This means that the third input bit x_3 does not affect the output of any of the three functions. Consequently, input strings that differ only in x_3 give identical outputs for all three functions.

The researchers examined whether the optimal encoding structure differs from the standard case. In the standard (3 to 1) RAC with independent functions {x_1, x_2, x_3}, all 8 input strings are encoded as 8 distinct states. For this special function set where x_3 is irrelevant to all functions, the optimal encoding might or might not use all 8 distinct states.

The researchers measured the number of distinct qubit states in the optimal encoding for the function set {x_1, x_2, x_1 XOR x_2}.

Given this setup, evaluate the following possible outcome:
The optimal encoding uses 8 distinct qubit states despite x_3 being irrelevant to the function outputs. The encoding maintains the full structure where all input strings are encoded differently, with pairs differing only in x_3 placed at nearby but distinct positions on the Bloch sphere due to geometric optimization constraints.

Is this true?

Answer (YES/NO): NO